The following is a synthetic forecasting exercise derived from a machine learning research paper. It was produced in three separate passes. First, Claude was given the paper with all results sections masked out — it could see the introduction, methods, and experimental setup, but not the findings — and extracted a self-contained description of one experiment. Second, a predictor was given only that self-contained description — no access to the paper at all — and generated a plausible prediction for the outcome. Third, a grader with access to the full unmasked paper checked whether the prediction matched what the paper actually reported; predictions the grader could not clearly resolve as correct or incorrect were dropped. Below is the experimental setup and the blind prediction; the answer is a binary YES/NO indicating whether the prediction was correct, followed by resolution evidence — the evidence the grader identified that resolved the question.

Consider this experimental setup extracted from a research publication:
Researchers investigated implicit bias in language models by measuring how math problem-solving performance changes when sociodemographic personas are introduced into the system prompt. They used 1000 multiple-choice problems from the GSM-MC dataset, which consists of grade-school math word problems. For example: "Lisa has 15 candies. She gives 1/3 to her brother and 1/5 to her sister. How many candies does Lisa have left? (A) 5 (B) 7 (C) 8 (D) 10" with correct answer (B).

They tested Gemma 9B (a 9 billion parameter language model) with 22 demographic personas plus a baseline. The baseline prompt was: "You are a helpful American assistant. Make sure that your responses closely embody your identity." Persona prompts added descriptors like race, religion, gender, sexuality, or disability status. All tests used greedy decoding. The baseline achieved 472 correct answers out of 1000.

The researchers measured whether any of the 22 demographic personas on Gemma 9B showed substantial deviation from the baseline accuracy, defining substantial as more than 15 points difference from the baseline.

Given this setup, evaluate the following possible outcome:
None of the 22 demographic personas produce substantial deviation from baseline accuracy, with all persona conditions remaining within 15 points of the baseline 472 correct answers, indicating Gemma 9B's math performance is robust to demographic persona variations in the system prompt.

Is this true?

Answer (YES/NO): YES